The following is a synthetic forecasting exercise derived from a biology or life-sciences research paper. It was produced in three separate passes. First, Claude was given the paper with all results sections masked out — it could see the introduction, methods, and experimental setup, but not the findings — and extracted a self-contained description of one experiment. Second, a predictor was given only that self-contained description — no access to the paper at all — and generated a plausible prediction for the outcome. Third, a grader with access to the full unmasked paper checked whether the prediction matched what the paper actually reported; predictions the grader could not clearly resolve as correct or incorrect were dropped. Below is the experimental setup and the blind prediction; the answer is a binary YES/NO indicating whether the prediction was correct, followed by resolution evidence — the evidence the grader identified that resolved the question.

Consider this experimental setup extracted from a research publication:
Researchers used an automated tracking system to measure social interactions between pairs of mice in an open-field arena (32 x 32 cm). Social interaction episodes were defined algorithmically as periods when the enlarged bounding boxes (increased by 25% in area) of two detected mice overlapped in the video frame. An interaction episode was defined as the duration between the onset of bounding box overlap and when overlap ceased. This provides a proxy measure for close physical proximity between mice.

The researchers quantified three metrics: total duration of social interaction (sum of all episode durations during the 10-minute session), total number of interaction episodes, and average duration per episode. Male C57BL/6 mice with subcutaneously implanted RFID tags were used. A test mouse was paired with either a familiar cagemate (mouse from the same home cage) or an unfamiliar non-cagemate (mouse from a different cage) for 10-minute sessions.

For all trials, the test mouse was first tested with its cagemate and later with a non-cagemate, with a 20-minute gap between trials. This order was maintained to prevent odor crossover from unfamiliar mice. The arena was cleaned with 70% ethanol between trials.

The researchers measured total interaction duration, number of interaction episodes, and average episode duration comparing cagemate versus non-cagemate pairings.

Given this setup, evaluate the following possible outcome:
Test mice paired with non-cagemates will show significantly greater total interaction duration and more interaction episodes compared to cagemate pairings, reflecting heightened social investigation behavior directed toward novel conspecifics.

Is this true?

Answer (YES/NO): YES